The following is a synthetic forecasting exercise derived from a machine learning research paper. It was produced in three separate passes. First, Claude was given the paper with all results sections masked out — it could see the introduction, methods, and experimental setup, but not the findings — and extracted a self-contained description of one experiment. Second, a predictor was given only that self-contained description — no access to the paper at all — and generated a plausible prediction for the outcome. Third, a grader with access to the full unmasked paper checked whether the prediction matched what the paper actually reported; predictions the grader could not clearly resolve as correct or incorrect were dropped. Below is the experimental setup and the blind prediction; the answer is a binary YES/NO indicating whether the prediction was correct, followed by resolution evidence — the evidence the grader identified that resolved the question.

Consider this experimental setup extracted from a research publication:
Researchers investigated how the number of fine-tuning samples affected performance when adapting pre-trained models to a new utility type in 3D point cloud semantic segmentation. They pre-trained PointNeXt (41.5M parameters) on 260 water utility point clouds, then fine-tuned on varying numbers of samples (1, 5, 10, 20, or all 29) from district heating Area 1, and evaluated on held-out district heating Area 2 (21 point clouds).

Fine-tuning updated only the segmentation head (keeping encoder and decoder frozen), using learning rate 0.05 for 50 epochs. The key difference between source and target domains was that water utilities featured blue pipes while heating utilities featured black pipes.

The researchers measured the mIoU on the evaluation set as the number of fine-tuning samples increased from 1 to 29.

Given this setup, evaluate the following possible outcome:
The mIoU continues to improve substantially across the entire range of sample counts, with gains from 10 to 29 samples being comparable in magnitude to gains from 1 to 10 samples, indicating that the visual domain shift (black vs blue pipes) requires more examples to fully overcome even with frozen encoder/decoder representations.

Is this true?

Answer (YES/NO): NO